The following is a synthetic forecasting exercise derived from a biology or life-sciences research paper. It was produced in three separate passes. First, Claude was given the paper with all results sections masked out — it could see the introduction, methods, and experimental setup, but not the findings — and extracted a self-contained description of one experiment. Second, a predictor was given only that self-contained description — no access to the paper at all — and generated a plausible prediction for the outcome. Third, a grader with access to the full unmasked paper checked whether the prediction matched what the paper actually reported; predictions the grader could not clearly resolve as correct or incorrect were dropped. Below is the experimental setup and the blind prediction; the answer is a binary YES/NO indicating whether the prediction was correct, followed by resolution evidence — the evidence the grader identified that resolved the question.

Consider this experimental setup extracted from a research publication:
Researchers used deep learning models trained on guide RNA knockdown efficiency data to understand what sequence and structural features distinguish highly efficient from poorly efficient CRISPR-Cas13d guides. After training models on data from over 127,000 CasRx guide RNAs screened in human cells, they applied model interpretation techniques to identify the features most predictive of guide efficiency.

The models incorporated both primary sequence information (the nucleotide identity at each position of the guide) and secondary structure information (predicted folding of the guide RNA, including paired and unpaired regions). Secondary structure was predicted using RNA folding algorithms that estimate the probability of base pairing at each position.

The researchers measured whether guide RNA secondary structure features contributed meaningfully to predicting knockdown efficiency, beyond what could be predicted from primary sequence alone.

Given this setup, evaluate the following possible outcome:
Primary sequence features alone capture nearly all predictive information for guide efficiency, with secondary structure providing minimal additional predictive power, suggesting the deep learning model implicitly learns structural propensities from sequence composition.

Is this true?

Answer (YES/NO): NO